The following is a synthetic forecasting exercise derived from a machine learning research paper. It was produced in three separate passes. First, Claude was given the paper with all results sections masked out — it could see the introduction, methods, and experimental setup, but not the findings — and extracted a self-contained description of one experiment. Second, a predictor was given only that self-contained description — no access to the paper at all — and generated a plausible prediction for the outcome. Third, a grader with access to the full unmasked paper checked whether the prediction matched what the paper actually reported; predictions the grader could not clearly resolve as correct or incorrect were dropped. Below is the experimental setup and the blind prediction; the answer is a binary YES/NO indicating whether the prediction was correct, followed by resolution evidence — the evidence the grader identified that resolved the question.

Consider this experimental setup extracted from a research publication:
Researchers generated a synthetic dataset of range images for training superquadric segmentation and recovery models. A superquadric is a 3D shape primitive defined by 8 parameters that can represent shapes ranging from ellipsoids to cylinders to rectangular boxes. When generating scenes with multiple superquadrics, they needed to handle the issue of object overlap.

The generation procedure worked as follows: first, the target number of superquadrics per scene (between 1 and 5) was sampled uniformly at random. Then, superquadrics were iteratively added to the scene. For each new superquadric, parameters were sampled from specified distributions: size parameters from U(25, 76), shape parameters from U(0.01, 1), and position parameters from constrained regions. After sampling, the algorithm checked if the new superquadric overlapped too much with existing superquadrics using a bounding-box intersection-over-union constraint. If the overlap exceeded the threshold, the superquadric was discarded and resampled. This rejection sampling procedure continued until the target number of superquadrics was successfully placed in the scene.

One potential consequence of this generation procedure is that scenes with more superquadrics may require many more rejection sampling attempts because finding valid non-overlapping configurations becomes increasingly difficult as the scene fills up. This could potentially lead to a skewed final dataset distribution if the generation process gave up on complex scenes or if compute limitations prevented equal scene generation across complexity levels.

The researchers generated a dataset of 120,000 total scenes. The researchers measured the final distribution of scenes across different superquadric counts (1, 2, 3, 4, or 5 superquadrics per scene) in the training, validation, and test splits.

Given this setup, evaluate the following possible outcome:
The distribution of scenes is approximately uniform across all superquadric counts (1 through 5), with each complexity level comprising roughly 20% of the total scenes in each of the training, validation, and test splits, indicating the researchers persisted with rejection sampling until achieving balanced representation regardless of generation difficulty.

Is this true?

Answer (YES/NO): YES